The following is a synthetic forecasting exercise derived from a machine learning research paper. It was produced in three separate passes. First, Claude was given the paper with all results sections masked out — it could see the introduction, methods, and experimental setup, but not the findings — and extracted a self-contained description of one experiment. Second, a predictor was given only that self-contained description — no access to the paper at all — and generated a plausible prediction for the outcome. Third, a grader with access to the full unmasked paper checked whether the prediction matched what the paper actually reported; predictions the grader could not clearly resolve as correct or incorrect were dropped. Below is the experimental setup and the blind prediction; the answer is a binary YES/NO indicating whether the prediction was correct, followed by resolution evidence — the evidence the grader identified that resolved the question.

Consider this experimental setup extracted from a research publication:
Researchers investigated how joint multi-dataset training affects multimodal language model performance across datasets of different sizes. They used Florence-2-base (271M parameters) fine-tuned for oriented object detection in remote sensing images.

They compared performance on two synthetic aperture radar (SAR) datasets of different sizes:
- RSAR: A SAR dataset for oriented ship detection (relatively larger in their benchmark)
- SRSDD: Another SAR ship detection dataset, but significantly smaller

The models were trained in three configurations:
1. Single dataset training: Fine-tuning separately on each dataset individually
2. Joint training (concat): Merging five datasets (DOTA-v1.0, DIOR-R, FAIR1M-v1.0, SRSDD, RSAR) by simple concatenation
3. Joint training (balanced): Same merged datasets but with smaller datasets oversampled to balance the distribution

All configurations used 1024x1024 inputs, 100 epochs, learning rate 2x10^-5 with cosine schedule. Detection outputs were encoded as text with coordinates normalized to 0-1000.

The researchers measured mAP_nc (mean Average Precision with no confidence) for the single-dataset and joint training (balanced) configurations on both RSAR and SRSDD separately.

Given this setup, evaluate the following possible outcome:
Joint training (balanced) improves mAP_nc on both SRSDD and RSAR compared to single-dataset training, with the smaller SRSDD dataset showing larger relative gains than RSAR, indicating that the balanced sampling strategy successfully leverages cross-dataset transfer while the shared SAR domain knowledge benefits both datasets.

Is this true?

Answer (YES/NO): NO